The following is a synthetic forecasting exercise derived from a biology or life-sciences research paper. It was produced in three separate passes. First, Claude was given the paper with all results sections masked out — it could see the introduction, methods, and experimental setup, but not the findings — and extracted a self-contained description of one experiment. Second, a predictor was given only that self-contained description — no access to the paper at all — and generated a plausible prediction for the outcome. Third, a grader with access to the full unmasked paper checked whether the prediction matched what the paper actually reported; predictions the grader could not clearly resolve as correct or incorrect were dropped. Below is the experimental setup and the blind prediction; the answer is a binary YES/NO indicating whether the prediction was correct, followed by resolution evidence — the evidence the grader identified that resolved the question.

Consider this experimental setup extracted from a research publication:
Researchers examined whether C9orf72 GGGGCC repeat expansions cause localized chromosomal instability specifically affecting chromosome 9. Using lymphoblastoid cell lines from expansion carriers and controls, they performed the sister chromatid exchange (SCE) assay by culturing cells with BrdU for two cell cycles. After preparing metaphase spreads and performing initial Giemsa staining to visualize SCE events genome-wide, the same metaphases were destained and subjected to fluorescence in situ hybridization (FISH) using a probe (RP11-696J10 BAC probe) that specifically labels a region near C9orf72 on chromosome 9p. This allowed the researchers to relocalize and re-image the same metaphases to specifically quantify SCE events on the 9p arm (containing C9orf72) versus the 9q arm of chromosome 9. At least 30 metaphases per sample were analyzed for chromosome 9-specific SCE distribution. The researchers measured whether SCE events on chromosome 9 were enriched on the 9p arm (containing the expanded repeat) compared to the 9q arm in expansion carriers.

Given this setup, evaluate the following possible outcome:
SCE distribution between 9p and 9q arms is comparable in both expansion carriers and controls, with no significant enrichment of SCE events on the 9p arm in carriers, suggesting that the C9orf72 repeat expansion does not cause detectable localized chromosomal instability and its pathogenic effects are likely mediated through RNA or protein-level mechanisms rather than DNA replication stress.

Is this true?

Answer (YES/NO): NO